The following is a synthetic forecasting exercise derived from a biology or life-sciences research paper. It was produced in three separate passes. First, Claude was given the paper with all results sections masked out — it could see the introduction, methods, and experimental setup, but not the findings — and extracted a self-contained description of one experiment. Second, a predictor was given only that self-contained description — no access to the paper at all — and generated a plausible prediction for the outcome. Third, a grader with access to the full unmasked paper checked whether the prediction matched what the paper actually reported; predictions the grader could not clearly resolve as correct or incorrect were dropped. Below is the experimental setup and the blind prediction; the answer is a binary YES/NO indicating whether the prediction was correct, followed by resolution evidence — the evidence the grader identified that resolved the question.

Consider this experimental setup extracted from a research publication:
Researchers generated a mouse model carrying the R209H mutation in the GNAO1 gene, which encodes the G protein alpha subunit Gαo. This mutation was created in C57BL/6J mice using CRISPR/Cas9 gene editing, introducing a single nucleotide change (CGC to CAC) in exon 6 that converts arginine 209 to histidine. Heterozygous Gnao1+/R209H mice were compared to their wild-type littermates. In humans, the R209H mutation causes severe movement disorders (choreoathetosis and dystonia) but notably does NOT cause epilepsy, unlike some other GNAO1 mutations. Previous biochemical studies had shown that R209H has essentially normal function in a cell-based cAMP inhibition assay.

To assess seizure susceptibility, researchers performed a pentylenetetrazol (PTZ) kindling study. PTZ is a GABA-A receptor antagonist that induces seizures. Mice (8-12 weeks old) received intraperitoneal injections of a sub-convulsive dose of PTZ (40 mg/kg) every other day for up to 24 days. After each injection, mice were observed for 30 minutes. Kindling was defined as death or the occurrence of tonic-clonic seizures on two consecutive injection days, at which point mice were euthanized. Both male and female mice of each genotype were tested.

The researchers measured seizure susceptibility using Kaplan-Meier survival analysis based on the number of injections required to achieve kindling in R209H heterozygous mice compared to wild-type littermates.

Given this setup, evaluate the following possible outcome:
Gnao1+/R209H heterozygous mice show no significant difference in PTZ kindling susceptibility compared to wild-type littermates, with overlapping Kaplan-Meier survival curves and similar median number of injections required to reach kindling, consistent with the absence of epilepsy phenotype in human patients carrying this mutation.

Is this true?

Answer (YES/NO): YES